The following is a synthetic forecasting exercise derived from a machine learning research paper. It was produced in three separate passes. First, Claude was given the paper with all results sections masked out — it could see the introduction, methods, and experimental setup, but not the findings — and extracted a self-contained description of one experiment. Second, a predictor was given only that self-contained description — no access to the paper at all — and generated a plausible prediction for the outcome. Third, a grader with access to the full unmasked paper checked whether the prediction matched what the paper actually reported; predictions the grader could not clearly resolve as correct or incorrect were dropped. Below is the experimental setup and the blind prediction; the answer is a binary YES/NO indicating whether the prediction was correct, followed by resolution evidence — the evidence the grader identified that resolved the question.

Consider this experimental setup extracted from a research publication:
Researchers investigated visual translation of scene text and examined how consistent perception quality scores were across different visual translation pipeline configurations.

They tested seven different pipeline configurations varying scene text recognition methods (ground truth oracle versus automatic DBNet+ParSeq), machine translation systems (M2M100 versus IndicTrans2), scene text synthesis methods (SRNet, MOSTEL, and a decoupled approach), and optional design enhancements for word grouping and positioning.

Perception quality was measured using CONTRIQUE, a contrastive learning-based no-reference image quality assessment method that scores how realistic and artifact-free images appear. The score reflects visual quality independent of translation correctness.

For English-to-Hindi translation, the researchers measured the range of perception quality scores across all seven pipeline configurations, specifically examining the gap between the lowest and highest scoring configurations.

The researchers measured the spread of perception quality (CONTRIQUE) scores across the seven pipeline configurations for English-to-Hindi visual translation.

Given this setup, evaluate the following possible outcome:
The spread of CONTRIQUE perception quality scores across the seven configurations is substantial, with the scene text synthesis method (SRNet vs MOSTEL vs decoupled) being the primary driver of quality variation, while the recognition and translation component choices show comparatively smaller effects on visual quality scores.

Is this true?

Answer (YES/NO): YES